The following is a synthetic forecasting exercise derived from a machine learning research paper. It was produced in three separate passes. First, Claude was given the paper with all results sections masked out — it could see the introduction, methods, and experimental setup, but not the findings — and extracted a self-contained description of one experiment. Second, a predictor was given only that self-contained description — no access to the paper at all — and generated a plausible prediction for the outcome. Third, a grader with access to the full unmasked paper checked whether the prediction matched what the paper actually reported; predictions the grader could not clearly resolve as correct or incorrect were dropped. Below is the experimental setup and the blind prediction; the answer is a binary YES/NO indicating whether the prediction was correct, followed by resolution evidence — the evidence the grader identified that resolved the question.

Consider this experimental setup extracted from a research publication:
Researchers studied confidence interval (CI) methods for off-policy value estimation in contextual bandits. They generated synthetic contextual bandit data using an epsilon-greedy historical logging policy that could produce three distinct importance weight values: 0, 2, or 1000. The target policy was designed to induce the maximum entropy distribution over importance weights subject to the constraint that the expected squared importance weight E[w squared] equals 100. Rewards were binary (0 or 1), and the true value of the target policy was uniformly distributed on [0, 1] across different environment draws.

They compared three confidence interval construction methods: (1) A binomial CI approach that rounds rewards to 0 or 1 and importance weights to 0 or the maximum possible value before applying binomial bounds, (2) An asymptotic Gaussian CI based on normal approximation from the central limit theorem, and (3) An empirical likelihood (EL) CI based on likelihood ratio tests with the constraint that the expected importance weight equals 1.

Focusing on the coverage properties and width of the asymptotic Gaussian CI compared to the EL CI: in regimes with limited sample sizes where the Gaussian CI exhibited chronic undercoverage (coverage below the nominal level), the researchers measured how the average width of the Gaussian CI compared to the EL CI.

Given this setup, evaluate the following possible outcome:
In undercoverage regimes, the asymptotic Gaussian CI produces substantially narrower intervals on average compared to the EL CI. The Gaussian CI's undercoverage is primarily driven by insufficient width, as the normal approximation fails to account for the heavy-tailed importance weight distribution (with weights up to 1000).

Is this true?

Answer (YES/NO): NO